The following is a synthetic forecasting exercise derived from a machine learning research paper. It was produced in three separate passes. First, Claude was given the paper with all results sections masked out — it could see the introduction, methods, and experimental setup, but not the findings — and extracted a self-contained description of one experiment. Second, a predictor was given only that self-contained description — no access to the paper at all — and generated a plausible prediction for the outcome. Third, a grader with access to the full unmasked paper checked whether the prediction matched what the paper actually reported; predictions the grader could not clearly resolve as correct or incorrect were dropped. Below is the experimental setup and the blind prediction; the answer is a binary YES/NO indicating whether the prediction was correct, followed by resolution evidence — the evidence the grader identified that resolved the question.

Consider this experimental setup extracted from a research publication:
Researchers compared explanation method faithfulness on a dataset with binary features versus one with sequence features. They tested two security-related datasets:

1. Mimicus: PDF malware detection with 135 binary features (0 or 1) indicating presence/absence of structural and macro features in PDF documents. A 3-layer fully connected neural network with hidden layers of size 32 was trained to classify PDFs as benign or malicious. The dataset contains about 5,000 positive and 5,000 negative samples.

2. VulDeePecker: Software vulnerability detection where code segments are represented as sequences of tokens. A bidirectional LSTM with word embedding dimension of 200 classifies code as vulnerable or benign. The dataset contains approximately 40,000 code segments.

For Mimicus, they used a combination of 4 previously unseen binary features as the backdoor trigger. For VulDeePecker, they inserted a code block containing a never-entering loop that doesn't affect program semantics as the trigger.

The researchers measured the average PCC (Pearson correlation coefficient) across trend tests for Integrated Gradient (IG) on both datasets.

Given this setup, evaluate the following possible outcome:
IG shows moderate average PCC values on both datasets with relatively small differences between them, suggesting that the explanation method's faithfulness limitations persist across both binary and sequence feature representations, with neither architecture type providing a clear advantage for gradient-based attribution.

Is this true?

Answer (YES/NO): NO